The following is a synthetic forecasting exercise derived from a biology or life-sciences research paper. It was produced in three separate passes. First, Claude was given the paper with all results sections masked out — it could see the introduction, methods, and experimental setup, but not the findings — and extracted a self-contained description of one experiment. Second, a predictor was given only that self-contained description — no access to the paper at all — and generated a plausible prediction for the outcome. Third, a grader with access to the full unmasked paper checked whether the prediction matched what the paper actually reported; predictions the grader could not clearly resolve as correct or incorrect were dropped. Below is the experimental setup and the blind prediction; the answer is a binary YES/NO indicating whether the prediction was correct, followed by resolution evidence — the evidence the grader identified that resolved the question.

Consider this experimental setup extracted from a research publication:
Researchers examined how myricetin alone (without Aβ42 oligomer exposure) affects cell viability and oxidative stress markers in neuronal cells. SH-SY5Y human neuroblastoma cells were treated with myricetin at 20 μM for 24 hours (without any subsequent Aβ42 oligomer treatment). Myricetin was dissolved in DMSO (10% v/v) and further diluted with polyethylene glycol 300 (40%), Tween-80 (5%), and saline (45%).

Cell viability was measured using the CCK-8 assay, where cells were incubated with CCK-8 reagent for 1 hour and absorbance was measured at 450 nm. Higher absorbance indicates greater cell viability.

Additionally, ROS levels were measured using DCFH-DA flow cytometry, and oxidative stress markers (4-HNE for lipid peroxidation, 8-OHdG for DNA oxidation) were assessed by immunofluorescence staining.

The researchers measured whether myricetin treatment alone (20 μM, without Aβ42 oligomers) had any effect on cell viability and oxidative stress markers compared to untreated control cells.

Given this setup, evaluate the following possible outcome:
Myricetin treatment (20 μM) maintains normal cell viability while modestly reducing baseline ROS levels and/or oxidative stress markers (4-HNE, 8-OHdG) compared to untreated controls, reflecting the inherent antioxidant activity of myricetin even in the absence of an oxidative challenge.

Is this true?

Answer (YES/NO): NO